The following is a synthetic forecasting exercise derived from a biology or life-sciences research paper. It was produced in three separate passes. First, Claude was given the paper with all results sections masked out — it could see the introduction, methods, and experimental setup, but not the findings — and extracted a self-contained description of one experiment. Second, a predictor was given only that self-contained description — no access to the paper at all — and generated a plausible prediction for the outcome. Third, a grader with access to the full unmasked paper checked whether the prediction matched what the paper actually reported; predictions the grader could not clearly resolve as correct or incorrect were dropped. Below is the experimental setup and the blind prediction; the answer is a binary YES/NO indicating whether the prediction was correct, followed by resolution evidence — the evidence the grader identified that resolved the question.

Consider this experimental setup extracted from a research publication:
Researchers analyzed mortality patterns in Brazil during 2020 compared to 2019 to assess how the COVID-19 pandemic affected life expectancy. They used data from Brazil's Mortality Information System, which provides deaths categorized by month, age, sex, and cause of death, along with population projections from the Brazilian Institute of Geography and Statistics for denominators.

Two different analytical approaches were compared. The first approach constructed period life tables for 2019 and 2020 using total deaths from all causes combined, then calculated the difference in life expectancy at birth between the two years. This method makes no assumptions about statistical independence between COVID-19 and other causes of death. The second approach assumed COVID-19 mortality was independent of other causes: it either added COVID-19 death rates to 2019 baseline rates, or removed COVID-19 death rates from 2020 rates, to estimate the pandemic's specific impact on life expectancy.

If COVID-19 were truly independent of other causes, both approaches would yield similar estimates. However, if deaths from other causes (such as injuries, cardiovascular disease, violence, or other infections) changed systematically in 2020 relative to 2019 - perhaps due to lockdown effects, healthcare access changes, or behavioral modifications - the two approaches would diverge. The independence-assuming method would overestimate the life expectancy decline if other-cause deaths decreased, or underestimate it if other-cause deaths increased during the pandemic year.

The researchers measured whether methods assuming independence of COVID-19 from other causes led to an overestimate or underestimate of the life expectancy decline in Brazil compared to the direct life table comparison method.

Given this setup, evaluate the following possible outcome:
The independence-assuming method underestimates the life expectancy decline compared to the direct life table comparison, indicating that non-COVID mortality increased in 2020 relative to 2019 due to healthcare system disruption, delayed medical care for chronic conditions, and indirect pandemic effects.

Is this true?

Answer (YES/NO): NO